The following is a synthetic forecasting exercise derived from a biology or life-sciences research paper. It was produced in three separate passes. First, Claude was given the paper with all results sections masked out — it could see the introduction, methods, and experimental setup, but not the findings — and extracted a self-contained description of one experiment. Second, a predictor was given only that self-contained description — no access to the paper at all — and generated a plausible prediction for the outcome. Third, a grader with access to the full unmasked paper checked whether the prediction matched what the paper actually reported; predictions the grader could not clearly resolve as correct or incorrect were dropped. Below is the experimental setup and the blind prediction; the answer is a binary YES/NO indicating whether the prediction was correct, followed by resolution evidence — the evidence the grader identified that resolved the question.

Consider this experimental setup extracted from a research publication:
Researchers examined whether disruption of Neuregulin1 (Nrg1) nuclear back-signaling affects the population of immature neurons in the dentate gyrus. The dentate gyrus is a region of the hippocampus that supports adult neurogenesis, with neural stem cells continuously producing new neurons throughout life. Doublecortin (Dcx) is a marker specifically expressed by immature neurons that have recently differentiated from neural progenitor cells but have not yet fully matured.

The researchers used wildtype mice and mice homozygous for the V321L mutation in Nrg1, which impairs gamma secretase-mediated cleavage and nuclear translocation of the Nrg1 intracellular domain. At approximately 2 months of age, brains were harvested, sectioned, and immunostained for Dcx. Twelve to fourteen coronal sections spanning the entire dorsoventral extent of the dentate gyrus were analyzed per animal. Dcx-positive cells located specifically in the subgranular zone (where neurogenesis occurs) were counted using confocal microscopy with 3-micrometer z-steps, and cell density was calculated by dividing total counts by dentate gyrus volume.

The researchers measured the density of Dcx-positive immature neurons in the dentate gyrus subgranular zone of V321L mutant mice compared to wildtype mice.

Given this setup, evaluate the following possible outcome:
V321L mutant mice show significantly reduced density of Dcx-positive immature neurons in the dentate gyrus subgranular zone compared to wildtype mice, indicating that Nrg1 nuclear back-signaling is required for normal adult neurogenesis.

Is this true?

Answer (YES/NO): NO